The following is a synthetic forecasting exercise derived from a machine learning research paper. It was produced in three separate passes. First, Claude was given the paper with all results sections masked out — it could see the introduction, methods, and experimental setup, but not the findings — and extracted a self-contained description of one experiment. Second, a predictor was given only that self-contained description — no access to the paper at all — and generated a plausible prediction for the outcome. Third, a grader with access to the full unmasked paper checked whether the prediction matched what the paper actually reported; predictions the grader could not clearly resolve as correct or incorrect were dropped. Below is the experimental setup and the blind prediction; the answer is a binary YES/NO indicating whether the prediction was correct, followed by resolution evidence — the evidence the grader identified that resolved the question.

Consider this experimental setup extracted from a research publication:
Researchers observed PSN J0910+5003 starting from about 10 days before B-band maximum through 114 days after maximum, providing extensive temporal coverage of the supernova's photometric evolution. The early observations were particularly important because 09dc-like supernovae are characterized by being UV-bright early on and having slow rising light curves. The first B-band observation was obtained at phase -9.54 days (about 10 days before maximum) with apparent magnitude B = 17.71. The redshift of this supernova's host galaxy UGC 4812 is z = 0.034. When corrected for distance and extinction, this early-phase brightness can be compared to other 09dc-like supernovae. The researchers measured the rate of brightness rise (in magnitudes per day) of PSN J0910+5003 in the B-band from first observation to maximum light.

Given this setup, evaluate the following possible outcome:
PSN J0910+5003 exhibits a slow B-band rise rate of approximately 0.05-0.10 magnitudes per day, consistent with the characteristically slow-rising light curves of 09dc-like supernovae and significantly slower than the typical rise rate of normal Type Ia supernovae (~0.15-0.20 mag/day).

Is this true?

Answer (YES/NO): YES